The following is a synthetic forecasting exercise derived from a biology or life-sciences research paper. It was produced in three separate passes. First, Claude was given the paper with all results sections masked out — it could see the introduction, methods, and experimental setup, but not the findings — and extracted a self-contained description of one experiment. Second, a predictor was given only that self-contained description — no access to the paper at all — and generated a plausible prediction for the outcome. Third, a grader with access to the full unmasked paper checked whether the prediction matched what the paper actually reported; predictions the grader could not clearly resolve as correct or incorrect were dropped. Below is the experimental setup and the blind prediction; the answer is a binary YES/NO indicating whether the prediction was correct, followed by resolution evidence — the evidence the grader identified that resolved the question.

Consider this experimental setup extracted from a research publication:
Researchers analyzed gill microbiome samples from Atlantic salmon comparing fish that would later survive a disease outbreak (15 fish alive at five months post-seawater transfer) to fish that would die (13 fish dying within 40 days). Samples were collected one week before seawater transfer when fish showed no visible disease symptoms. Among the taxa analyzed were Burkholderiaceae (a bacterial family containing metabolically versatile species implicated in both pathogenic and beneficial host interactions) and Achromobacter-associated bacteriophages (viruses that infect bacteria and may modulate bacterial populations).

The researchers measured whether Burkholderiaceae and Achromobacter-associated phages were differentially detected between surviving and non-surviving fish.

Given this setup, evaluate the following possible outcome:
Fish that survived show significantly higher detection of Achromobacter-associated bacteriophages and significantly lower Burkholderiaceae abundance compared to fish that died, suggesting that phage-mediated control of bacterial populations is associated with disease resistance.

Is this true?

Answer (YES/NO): NO